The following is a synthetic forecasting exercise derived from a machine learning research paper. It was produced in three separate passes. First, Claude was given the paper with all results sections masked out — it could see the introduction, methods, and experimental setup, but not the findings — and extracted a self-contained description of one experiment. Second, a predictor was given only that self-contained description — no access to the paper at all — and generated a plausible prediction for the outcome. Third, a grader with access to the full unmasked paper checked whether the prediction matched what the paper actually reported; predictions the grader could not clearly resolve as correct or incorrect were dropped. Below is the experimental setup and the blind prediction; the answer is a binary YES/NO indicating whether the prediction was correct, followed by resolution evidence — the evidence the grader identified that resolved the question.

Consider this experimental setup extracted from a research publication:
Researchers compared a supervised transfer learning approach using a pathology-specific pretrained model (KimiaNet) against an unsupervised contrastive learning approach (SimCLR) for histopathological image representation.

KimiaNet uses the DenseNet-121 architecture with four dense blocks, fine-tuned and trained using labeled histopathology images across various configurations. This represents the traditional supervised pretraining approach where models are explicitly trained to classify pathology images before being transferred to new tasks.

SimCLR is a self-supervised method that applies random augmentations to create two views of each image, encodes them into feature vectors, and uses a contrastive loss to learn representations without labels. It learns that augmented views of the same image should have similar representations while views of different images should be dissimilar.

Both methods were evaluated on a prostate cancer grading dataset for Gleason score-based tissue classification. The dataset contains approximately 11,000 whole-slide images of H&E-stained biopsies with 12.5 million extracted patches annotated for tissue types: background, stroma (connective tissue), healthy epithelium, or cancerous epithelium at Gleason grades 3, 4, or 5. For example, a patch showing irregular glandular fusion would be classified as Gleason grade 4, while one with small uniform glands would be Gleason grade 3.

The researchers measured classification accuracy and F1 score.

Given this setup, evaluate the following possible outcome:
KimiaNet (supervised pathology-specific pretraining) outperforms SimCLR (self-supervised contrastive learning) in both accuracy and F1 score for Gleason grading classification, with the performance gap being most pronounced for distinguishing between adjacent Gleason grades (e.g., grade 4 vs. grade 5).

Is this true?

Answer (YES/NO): NO